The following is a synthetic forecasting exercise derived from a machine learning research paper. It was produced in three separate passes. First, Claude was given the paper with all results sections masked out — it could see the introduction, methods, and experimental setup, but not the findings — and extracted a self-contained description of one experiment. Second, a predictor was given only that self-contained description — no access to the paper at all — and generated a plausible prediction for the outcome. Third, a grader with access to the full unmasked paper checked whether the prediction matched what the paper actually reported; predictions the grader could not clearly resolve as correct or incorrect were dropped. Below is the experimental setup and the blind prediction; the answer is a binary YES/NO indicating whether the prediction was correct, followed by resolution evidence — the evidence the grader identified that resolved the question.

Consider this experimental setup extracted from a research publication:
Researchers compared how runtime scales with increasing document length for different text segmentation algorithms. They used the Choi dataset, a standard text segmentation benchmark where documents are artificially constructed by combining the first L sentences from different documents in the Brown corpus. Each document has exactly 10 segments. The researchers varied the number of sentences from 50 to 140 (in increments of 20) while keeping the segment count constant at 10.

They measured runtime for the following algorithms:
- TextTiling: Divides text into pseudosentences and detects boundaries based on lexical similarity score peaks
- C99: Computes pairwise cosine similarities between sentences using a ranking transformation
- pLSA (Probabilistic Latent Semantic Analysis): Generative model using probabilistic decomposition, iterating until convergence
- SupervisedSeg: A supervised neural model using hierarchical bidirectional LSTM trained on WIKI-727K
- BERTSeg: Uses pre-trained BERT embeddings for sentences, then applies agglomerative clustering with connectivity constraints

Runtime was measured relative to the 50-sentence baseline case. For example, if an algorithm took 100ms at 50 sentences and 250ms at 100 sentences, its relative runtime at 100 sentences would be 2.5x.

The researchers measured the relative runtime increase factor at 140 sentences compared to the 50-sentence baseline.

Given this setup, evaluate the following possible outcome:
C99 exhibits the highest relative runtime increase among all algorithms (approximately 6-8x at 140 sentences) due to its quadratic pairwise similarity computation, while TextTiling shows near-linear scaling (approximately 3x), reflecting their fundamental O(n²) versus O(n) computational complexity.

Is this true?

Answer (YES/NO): NO